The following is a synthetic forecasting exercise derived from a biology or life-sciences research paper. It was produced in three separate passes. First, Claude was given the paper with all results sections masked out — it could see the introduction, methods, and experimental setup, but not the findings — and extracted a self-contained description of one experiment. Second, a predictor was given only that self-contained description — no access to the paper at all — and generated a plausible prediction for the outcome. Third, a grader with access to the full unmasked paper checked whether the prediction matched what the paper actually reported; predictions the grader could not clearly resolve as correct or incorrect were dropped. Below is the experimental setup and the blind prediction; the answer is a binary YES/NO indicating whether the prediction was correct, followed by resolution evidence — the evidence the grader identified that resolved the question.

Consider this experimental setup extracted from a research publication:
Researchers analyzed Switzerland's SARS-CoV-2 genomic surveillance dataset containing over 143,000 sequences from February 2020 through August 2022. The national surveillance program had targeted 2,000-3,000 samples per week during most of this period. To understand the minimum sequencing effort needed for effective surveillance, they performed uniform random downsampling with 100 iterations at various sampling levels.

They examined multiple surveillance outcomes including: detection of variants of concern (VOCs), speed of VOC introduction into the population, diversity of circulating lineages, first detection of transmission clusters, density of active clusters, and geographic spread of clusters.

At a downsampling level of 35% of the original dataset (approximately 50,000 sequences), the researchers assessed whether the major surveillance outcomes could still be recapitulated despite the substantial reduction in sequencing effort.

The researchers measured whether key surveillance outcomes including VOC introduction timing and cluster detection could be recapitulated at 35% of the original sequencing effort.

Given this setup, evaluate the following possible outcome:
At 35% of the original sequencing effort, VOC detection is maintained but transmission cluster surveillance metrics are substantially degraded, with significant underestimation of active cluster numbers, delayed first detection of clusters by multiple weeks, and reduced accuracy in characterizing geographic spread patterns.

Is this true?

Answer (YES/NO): NO